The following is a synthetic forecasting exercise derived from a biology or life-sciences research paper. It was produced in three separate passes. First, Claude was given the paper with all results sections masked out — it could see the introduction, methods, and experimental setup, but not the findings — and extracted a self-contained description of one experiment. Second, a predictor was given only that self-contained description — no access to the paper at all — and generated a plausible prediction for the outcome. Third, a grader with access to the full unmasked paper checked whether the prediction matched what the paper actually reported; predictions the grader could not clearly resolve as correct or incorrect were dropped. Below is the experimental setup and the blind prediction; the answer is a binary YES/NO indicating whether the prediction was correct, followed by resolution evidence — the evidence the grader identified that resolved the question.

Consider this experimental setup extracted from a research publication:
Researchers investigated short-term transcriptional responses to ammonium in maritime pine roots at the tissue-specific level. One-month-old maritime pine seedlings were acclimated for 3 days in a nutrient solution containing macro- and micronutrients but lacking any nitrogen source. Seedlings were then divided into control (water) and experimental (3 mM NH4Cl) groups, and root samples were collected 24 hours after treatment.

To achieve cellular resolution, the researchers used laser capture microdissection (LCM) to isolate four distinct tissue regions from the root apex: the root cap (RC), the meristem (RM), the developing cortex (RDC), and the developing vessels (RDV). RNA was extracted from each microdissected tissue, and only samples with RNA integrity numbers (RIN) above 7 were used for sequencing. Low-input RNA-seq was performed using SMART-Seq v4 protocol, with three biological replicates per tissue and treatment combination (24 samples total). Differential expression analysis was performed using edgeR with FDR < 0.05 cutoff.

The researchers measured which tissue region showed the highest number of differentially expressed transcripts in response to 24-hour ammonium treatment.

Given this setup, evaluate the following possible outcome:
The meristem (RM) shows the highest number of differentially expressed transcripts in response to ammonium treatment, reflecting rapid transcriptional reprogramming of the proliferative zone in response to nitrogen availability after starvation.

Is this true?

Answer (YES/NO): NO